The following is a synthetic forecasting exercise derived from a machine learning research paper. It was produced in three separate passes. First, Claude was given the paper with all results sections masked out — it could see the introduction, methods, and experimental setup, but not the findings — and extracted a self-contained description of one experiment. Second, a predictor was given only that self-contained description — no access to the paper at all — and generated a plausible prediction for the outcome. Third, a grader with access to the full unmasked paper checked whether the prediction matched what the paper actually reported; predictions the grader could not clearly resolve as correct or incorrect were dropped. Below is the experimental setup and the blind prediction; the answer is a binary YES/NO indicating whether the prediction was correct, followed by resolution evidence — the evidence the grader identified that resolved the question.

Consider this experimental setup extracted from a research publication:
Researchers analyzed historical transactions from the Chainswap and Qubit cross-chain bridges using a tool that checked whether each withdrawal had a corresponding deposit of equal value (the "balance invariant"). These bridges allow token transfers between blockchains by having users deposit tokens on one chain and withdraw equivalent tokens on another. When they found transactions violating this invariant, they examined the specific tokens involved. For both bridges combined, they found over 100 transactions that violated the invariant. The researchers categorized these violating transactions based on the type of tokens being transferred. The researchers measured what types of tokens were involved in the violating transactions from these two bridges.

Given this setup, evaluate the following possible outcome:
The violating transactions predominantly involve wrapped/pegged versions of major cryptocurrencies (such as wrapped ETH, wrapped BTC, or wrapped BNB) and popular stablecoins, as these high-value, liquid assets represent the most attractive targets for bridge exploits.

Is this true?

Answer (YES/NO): NO